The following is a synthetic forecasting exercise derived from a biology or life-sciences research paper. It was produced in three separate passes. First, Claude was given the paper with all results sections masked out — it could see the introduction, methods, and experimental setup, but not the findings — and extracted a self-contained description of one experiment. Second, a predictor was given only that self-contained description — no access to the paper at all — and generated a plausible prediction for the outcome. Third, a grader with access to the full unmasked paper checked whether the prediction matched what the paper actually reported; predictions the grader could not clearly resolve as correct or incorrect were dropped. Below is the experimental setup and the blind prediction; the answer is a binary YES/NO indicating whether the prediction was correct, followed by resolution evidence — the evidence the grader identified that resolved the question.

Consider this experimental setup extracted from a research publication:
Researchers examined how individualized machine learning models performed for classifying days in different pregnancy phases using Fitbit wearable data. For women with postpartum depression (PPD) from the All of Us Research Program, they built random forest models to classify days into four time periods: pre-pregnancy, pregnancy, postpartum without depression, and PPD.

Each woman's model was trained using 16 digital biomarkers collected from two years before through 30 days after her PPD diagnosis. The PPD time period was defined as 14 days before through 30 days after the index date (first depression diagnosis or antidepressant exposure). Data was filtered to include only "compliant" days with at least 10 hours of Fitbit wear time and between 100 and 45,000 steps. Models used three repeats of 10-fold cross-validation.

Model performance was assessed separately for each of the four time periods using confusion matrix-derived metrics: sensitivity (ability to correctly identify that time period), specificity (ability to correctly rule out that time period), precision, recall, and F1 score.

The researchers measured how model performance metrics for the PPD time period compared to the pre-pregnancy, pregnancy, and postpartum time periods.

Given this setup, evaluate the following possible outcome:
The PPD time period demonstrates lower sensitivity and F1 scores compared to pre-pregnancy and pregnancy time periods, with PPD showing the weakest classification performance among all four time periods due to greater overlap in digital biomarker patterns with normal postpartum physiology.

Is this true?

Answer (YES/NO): NO